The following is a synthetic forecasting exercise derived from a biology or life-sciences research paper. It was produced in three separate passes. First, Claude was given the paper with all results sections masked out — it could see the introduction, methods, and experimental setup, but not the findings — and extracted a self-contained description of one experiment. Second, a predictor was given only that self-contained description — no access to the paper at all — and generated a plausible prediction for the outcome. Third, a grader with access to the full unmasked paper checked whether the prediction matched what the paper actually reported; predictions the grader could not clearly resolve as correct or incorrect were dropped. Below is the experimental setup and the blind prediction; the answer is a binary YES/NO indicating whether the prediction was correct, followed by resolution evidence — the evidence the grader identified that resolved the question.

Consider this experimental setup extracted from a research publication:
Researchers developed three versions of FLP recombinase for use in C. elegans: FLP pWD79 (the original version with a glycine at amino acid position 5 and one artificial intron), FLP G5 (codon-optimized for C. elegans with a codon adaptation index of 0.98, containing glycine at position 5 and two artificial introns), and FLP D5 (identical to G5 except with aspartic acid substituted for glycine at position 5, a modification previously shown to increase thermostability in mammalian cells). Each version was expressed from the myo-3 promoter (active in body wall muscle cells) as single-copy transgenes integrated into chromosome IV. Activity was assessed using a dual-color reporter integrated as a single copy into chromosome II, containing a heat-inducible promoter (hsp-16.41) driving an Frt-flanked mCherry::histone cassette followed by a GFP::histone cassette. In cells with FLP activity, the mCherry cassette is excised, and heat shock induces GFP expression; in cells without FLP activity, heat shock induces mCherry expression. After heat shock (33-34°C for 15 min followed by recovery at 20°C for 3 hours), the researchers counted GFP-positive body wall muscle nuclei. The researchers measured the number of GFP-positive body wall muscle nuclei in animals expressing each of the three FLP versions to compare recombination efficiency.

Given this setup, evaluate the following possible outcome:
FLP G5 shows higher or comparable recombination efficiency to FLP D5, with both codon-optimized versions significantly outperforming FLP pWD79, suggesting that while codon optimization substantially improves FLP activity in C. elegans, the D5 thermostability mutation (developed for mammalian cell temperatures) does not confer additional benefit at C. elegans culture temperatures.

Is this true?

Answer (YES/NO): NO